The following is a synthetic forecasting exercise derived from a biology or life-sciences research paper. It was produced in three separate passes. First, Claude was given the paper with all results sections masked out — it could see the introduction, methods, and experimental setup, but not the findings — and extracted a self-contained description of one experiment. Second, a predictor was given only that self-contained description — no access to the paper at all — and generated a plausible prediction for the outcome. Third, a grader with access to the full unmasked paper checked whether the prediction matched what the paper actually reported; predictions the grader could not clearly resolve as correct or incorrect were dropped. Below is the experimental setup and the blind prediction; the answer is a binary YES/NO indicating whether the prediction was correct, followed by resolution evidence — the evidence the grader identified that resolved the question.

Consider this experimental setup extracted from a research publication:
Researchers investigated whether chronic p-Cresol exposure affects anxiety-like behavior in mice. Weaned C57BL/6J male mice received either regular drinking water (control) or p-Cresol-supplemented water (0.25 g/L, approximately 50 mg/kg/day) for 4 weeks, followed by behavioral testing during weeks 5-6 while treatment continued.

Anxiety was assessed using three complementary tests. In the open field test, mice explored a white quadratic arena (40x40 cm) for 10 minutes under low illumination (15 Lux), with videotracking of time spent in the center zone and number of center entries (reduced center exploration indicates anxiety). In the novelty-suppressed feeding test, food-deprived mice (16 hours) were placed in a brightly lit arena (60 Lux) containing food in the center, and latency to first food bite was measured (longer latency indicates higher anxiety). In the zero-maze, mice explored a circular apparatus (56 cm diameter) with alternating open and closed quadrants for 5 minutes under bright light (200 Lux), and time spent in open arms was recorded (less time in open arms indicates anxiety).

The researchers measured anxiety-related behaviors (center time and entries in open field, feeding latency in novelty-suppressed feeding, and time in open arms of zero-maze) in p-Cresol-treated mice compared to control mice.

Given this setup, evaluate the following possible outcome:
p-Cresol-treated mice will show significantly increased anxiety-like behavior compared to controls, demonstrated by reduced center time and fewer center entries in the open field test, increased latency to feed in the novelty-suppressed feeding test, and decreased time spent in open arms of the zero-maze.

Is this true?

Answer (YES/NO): NO